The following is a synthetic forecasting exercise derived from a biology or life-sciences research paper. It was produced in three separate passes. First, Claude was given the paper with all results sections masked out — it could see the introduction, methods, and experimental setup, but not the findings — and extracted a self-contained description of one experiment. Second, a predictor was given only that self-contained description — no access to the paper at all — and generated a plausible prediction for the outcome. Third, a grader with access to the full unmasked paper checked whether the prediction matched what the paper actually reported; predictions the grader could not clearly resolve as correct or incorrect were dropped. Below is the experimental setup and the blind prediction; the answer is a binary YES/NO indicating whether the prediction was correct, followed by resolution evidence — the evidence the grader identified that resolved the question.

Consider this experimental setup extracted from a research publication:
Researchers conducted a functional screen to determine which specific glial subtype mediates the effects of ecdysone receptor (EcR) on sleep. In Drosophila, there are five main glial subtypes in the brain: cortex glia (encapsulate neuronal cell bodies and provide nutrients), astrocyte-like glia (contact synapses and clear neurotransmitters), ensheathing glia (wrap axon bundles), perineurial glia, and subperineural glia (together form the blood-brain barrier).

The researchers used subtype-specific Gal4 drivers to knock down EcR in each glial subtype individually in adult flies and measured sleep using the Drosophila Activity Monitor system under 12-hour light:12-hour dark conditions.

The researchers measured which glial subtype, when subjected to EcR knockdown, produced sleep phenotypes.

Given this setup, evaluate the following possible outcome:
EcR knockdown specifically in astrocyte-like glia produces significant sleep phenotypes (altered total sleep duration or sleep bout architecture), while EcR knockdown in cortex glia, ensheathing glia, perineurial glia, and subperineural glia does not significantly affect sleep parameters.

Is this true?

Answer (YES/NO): NO